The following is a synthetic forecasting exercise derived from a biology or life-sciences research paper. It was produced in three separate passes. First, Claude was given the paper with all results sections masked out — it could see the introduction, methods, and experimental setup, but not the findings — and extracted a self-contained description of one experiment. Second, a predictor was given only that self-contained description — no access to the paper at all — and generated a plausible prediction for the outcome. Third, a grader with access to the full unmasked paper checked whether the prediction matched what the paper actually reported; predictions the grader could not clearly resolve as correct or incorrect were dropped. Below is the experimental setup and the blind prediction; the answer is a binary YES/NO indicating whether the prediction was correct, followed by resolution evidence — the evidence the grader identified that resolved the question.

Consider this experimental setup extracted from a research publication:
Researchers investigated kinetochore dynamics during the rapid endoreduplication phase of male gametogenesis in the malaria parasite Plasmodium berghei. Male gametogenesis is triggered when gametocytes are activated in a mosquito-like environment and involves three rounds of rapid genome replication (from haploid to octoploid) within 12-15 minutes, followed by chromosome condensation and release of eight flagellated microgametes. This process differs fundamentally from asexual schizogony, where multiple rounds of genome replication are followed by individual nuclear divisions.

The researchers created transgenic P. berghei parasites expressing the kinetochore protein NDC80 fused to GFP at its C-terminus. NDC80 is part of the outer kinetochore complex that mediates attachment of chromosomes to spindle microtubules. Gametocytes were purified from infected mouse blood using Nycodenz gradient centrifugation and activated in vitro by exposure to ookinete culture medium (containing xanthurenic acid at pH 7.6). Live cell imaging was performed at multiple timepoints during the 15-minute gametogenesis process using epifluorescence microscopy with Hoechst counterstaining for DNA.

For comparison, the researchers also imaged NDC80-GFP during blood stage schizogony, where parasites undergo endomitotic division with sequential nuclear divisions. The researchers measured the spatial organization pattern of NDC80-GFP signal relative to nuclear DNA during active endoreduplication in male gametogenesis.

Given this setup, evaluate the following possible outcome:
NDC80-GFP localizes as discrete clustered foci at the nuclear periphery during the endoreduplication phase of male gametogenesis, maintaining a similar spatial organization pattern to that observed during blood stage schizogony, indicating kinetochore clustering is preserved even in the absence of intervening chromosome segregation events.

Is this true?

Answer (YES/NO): NO